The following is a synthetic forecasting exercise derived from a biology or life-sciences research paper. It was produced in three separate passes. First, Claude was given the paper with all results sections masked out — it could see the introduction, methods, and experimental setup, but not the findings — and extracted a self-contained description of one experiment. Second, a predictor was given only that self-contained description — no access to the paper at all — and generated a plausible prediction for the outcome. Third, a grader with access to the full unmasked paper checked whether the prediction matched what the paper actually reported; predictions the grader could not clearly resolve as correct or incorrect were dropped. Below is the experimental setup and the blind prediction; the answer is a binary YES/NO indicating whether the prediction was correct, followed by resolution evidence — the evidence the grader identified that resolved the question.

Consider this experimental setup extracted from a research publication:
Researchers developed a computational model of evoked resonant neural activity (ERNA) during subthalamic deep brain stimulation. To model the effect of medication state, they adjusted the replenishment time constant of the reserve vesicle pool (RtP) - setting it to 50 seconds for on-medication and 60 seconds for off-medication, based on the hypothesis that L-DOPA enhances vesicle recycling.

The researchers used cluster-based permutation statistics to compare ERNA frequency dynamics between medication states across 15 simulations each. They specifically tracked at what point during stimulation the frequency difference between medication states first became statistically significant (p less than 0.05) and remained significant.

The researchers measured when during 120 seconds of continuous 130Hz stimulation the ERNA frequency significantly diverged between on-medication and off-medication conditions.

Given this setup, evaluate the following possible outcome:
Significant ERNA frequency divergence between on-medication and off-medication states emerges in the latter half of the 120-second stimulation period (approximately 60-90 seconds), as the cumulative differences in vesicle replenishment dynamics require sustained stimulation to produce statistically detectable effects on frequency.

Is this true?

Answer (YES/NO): NO